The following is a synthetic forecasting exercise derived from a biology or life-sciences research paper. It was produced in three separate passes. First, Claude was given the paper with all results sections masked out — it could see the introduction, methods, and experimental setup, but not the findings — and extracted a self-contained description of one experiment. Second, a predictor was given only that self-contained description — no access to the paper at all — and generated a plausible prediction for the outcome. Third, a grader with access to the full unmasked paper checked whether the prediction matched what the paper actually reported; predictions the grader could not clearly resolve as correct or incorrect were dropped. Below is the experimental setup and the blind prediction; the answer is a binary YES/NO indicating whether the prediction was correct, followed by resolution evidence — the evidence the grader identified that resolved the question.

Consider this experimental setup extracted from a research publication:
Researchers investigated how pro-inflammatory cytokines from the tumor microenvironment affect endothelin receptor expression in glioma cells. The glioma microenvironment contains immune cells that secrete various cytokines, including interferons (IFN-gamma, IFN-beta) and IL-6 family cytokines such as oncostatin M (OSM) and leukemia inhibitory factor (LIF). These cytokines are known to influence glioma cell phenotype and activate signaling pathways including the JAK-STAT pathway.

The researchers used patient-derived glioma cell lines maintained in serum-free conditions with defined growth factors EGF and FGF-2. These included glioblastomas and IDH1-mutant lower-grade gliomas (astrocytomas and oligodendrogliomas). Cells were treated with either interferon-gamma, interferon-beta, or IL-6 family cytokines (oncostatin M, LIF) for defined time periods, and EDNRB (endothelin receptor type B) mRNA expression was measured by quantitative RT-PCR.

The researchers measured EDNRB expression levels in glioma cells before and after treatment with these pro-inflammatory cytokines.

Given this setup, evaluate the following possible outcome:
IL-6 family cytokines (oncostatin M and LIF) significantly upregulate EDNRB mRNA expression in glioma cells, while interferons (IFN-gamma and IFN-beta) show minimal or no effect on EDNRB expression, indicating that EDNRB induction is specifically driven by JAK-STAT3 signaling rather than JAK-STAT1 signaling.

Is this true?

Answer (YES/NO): NO